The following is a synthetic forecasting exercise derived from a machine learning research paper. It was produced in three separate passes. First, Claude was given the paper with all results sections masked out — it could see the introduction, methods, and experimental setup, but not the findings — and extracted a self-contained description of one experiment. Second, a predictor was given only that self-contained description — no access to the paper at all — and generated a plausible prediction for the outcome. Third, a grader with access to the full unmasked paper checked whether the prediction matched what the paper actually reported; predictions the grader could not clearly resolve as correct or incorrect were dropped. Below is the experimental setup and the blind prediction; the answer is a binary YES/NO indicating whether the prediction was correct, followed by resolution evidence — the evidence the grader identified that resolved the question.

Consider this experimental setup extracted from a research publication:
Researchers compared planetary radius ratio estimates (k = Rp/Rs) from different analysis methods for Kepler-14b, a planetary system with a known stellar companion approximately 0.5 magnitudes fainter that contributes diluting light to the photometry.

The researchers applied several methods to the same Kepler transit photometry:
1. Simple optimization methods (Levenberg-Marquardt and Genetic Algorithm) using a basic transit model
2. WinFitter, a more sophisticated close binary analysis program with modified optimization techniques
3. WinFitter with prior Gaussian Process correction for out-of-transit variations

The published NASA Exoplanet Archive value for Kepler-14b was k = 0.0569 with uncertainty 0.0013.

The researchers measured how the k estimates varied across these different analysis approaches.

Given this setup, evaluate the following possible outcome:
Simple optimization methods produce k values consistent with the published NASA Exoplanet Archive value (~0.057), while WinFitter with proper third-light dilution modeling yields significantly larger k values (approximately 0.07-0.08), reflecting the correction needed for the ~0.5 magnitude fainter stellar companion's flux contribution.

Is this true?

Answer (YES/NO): NO